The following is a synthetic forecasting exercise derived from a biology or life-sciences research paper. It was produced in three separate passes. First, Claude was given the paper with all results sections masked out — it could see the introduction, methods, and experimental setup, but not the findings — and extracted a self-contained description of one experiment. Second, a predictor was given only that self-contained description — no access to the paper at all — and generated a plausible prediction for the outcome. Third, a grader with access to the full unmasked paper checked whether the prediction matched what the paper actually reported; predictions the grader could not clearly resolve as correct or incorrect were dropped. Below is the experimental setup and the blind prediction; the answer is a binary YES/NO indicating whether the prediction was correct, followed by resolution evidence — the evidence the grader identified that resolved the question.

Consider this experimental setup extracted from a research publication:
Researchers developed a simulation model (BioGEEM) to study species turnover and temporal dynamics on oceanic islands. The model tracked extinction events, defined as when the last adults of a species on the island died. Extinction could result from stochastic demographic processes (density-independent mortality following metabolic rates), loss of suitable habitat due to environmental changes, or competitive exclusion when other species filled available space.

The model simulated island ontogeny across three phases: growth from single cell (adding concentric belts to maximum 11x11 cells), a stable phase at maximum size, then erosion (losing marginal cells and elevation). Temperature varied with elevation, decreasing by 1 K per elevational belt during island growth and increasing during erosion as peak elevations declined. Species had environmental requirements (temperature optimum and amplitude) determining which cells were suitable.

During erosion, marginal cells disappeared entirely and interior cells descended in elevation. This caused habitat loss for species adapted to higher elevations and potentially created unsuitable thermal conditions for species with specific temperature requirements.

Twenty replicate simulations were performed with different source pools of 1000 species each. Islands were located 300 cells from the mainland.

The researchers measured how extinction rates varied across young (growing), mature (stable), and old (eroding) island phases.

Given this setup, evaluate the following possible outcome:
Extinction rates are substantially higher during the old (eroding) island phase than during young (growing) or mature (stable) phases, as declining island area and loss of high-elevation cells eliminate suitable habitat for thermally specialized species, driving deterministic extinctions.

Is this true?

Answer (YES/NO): NO